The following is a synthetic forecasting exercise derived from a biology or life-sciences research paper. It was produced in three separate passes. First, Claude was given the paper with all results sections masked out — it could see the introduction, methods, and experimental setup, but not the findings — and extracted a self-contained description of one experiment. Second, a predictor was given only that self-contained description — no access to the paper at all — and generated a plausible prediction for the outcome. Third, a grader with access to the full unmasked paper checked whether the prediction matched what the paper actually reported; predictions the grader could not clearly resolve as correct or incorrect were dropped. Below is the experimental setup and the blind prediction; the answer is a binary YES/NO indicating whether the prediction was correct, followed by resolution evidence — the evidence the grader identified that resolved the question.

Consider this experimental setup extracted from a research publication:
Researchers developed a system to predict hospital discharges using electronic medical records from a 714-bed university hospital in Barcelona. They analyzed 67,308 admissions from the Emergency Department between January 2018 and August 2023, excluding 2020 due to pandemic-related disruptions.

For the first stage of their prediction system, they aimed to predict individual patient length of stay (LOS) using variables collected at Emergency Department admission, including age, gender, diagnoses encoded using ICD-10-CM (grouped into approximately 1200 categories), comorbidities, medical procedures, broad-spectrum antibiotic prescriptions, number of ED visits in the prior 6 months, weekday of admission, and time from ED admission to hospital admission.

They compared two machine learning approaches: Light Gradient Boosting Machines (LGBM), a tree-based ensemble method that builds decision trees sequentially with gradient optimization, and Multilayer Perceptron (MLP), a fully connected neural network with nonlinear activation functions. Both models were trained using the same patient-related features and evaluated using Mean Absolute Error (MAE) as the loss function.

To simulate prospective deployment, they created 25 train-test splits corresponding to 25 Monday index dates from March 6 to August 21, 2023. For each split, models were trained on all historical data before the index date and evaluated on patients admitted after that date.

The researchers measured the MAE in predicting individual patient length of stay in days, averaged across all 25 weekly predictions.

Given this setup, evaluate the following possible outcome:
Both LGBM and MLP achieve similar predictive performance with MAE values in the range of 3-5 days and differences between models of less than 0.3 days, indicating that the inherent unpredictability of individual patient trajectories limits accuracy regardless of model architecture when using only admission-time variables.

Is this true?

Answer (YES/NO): YES